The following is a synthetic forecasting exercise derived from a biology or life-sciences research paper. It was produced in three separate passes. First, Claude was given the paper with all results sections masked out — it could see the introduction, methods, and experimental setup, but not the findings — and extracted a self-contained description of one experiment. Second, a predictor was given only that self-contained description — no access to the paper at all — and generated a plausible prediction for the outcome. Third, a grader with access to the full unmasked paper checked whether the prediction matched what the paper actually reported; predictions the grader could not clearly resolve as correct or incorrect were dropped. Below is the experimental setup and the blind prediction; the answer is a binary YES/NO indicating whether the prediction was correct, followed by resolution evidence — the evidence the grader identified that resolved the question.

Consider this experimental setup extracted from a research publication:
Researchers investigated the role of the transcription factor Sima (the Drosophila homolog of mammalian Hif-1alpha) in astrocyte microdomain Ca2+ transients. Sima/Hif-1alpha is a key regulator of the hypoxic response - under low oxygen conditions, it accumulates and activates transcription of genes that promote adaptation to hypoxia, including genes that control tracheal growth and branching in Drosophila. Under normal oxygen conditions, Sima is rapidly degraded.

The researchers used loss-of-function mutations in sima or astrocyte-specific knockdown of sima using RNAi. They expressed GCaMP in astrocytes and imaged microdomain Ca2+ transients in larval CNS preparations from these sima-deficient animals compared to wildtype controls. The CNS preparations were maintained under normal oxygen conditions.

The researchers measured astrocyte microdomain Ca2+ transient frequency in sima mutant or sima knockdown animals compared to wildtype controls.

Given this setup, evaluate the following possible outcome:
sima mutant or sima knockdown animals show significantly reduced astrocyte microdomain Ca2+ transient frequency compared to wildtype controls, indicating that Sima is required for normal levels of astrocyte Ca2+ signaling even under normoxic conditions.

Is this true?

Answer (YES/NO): YES